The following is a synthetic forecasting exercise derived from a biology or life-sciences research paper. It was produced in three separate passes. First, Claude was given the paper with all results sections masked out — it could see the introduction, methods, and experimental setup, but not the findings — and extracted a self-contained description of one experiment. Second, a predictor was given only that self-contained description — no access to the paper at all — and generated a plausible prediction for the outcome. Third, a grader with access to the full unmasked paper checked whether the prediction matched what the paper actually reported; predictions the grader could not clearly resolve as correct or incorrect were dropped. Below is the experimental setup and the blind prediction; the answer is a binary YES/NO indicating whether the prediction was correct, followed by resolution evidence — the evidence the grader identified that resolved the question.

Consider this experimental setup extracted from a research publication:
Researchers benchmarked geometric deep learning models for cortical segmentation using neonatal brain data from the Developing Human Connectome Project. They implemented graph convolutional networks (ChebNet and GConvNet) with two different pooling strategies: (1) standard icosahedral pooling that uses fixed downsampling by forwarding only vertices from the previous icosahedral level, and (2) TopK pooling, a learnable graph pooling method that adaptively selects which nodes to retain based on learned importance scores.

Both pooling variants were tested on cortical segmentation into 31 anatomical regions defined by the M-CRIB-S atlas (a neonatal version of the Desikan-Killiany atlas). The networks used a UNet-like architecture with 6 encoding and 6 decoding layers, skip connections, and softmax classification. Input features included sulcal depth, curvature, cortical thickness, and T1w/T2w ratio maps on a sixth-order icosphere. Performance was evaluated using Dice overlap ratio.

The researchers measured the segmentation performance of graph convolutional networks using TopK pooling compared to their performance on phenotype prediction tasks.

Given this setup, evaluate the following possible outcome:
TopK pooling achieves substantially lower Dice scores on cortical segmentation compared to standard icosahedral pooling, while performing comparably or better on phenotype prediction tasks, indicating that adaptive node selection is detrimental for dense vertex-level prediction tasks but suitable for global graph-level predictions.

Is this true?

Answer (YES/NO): NO